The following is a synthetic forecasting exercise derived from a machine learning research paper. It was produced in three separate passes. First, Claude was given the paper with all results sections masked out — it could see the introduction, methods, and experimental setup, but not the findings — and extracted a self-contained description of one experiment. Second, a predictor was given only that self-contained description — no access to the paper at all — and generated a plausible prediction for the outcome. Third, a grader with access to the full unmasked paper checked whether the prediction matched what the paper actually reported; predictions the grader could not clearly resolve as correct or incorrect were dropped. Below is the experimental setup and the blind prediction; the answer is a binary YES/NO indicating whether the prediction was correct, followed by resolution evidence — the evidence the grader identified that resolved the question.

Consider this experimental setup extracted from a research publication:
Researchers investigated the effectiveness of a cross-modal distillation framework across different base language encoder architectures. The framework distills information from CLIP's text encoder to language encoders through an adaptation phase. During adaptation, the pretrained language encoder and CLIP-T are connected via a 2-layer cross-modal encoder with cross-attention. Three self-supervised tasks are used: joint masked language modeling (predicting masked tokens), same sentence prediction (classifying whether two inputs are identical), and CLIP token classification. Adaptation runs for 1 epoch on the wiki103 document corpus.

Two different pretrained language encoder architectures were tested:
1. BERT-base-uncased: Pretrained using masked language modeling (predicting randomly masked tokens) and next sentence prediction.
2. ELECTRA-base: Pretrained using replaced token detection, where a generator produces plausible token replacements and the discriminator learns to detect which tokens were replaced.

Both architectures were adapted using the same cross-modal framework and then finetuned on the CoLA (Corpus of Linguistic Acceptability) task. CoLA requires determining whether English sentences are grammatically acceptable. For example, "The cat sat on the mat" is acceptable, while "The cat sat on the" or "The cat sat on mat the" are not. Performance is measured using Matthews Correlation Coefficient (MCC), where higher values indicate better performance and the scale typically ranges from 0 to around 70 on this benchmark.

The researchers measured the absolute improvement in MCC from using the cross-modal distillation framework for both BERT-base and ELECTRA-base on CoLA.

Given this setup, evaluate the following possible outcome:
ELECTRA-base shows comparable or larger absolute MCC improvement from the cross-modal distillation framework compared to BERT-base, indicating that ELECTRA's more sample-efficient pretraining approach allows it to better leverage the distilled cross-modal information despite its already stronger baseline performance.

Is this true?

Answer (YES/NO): NO